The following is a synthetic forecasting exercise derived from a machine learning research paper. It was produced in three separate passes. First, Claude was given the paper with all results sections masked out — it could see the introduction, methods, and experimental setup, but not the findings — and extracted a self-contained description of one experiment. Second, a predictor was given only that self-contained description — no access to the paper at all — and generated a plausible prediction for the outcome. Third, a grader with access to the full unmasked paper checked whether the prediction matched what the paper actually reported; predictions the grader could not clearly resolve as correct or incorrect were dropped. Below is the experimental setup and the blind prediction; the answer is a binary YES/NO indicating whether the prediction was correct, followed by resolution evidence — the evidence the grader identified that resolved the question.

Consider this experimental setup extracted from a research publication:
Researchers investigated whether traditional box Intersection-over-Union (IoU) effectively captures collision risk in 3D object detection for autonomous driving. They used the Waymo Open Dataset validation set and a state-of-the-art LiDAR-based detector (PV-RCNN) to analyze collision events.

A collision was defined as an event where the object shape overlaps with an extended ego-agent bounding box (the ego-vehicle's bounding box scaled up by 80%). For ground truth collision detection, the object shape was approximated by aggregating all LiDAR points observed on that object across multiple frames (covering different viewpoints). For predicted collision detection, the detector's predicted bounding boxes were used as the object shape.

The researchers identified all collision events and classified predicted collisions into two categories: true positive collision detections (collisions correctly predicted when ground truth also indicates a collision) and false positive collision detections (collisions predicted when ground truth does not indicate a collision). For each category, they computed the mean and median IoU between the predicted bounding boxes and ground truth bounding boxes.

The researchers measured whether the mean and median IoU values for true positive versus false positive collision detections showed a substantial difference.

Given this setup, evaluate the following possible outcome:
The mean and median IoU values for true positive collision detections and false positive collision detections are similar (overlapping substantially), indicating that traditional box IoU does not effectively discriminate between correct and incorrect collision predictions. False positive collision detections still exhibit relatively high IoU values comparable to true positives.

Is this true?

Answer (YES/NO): YES